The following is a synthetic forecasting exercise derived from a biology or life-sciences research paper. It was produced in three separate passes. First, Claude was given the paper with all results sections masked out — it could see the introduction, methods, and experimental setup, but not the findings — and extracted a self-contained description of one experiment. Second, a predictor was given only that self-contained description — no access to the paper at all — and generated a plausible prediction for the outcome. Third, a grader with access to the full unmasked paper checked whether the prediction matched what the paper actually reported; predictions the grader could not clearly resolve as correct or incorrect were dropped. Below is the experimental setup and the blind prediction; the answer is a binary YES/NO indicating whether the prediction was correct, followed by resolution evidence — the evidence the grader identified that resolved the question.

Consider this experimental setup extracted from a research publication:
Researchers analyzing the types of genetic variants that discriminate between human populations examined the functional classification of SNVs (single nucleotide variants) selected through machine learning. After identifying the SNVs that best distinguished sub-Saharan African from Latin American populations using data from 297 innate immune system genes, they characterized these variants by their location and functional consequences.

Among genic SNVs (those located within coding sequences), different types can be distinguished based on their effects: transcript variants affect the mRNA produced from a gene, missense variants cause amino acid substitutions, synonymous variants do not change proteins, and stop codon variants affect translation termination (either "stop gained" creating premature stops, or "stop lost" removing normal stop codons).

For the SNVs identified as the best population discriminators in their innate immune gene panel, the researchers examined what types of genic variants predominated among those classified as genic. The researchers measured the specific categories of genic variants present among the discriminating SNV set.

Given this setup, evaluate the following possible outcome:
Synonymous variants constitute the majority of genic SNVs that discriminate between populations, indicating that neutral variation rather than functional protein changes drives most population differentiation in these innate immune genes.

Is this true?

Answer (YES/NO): NO